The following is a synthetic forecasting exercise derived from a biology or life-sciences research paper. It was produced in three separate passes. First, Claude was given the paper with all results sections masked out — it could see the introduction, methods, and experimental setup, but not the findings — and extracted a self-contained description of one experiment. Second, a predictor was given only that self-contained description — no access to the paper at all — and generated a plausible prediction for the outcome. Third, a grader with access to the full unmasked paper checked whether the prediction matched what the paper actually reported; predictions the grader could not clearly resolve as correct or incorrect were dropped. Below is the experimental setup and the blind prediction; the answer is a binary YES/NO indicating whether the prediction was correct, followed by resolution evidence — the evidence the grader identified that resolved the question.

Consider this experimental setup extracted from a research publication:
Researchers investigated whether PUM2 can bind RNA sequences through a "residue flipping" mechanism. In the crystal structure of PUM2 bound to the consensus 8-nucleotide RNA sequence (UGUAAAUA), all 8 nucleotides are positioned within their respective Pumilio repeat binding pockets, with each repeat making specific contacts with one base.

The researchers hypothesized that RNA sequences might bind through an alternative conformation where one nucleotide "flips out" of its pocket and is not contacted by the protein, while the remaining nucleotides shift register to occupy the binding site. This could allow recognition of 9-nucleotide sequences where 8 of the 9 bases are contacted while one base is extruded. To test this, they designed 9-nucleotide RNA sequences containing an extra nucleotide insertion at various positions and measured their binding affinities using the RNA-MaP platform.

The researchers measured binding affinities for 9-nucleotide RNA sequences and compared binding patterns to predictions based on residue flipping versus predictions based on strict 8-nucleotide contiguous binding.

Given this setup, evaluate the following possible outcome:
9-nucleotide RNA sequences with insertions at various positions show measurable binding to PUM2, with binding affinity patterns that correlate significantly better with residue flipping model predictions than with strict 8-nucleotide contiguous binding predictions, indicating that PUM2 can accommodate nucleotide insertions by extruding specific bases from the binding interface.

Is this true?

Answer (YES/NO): YES